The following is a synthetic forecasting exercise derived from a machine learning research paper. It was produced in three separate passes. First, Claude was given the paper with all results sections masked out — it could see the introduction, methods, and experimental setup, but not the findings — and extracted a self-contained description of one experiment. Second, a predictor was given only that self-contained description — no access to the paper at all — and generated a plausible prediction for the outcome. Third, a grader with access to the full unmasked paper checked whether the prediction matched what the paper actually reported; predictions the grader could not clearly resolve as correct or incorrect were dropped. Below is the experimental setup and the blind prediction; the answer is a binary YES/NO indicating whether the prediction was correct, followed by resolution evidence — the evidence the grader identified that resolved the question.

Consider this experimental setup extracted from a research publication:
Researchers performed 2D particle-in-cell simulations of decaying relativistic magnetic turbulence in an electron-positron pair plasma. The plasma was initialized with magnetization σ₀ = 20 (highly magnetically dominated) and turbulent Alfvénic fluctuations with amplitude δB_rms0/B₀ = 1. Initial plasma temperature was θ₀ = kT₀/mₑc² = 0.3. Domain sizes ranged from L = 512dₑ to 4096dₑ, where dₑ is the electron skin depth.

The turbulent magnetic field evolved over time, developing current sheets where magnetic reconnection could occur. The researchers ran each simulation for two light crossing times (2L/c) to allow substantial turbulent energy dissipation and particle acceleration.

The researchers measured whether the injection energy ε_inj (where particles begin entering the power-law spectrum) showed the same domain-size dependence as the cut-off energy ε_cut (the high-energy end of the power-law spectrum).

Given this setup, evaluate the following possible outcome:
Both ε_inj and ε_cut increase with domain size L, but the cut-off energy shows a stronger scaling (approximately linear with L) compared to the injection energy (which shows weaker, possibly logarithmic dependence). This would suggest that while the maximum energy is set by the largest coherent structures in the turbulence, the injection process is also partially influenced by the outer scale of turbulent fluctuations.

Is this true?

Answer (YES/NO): NO